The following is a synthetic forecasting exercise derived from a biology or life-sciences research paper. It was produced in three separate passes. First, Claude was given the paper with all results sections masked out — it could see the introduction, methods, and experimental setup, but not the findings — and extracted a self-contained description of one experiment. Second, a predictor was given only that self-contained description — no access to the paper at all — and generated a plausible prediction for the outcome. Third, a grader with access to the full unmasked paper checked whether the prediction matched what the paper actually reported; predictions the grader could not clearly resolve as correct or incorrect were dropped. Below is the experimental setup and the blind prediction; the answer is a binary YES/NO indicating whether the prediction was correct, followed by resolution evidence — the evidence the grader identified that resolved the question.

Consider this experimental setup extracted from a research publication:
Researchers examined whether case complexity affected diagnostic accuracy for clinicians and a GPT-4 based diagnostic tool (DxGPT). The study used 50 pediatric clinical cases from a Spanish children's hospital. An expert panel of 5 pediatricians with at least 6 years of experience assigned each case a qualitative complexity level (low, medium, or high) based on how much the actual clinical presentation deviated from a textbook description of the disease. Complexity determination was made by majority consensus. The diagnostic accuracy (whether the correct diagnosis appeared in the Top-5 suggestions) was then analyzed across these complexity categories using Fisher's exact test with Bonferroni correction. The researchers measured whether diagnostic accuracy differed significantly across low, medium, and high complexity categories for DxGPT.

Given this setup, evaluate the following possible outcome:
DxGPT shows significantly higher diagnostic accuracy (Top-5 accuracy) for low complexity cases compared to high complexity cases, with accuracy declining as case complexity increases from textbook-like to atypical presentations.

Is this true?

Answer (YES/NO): YES